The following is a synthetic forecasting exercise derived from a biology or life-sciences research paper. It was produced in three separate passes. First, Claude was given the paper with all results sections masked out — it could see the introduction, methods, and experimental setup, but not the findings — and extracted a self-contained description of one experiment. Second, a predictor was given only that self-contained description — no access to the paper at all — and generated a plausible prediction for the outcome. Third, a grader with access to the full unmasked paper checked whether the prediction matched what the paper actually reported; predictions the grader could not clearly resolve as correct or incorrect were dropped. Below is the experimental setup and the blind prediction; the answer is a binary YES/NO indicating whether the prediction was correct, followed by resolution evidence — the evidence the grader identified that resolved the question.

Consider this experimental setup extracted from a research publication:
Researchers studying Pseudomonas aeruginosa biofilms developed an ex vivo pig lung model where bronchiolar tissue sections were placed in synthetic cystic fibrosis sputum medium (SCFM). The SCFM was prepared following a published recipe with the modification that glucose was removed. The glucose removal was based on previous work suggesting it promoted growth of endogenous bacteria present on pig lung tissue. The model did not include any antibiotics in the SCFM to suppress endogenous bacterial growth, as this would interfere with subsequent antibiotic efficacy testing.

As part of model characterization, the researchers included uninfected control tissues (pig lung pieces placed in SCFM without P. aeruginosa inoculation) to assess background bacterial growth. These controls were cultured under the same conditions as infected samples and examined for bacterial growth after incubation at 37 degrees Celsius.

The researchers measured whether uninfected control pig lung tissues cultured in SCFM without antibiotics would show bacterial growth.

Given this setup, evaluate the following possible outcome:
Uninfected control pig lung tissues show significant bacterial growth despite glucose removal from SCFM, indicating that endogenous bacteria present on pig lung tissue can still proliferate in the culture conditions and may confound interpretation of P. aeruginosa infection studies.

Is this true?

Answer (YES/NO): NO